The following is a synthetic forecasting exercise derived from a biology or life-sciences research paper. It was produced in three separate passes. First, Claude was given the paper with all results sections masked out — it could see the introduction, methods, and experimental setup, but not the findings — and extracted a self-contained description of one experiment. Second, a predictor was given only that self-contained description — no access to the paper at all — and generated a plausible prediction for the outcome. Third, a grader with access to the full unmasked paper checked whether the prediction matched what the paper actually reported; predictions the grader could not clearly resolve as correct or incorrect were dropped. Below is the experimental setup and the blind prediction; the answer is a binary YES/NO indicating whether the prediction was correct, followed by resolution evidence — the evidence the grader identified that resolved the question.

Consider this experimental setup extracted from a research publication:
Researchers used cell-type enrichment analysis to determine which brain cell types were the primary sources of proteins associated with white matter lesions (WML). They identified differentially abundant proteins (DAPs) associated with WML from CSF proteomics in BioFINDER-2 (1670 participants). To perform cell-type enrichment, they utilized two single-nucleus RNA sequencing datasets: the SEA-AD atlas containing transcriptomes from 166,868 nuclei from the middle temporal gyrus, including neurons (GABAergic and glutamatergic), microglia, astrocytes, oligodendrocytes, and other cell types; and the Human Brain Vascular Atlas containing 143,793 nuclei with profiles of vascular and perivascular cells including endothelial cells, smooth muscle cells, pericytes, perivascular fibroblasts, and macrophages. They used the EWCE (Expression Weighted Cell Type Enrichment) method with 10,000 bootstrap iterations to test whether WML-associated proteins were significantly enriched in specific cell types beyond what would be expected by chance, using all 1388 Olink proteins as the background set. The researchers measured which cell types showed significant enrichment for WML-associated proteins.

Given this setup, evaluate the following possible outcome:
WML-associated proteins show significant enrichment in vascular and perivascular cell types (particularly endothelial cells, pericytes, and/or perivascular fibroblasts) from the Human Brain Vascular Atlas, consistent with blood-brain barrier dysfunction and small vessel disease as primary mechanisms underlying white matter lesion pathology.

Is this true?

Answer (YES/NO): NO